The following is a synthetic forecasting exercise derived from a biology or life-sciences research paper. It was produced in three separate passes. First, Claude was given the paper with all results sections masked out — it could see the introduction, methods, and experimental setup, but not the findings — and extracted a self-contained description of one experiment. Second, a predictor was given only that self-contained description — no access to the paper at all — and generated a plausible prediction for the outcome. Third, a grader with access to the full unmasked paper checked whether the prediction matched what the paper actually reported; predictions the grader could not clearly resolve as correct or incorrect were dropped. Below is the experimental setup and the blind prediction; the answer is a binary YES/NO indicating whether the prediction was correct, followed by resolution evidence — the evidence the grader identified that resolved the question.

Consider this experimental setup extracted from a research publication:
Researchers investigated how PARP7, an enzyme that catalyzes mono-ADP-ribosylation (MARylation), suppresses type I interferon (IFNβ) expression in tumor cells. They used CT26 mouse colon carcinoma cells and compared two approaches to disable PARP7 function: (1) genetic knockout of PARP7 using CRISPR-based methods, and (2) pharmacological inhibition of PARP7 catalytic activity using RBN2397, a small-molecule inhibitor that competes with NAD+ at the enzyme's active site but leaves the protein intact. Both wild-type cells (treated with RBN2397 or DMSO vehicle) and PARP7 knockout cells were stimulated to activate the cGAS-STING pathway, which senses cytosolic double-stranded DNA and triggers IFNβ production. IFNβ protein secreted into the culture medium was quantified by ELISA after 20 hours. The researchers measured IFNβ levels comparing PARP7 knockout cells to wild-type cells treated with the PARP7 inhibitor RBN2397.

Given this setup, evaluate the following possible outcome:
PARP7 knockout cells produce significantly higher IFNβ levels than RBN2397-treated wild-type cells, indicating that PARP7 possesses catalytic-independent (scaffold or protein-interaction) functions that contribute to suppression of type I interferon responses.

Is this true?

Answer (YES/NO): NO